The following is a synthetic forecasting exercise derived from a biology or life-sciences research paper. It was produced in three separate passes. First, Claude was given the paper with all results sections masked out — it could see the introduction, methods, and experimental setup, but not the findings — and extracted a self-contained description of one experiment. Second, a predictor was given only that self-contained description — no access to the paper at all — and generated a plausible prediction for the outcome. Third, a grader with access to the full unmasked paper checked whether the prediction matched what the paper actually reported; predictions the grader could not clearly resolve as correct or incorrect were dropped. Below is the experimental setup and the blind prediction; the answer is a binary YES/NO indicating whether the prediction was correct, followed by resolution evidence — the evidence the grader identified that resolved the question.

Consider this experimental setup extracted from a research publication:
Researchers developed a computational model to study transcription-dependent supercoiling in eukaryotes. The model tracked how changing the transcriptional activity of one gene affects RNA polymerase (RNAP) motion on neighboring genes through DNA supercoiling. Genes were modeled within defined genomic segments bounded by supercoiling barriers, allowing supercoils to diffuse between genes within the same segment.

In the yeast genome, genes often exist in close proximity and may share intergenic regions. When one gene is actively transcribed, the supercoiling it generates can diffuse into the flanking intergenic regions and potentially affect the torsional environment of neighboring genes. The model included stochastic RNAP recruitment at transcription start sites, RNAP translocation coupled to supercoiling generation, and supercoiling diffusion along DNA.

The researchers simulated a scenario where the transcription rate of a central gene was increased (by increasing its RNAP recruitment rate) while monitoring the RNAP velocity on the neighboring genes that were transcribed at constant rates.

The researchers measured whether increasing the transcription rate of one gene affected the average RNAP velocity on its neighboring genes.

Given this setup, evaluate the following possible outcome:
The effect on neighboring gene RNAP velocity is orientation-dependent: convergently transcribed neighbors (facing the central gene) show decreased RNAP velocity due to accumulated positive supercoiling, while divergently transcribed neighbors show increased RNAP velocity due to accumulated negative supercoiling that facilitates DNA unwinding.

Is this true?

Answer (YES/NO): NO